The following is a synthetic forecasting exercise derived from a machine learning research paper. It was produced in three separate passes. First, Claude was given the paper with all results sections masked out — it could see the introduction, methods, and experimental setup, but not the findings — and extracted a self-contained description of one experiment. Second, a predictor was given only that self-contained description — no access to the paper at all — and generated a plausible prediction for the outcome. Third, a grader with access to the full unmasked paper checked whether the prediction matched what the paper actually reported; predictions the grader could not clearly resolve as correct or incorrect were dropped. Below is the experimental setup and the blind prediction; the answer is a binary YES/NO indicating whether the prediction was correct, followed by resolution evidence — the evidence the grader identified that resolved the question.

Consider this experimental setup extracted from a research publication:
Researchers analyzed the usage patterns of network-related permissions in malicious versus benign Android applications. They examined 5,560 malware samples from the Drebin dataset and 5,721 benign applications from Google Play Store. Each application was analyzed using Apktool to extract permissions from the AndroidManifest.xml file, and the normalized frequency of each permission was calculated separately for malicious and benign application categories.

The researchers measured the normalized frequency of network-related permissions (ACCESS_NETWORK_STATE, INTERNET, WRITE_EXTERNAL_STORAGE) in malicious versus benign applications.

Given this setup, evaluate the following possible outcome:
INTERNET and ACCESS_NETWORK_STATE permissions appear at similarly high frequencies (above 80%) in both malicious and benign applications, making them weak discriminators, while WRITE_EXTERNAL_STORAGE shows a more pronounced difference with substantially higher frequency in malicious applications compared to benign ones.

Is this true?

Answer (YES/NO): NO